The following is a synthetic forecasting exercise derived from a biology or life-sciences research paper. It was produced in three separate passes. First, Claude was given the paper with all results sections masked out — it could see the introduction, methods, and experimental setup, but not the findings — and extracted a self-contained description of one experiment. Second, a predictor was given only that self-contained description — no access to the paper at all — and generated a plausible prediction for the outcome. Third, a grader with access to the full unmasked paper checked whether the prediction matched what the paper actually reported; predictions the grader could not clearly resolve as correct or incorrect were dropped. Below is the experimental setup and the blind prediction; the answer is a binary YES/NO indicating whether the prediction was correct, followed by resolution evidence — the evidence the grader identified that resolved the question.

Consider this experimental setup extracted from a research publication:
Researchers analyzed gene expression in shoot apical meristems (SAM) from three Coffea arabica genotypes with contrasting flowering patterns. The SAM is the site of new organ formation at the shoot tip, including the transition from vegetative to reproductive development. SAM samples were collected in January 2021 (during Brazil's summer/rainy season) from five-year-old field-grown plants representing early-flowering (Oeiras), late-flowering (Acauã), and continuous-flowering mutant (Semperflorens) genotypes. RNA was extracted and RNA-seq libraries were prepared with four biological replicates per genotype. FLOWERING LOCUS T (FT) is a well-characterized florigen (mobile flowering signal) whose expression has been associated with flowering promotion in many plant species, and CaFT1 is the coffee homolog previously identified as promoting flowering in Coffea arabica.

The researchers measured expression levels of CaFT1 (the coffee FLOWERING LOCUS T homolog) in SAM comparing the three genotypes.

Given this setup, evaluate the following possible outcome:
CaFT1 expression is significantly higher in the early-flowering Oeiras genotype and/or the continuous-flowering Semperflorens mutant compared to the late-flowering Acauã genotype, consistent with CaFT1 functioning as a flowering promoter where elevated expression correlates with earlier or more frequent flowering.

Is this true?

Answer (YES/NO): YES